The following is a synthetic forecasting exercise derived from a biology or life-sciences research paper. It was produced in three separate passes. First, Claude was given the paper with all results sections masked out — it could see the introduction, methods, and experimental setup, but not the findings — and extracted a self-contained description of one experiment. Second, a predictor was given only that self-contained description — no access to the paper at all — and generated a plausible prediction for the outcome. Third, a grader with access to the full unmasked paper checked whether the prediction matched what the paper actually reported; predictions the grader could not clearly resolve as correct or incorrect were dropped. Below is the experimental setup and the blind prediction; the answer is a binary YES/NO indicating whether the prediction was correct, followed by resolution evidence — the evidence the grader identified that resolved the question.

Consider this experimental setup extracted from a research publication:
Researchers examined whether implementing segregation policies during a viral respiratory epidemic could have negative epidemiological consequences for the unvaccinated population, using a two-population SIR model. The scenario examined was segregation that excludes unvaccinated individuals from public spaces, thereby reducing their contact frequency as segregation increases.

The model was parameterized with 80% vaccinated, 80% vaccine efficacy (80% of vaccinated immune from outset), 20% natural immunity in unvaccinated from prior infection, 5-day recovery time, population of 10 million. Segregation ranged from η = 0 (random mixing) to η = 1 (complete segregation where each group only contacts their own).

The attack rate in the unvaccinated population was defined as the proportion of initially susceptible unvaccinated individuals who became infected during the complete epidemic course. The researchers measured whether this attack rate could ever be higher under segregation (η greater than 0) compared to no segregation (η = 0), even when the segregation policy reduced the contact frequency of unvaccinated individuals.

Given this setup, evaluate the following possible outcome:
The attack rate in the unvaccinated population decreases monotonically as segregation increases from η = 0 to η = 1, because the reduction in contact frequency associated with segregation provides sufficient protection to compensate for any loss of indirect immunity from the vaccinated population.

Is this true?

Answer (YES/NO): NO